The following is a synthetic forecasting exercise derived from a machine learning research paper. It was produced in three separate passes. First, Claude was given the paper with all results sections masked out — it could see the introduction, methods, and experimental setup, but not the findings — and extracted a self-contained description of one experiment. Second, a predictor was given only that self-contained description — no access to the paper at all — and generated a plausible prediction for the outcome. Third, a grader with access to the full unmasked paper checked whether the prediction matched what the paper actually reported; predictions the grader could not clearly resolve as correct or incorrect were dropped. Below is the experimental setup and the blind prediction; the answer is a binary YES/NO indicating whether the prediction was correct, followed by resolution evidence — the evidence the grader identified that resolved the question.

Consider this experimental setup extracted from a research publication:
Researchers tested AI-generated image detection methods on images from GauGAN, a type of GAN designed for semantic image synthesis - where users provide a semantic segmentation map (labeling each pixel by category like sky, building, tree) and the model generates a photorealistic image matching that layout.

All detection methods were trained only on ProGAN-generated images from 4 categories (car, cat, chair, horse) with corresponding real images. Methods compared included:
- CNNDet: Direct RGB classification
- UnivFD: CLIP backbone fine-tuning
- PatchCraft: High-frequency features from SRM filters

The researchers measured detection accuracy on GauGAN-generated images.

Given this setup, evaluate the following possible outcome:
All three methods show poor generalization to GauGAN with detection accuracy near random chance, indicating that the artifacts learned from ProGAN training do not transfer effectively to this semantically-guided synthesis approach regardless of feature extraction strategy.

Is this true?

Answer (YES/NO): NO